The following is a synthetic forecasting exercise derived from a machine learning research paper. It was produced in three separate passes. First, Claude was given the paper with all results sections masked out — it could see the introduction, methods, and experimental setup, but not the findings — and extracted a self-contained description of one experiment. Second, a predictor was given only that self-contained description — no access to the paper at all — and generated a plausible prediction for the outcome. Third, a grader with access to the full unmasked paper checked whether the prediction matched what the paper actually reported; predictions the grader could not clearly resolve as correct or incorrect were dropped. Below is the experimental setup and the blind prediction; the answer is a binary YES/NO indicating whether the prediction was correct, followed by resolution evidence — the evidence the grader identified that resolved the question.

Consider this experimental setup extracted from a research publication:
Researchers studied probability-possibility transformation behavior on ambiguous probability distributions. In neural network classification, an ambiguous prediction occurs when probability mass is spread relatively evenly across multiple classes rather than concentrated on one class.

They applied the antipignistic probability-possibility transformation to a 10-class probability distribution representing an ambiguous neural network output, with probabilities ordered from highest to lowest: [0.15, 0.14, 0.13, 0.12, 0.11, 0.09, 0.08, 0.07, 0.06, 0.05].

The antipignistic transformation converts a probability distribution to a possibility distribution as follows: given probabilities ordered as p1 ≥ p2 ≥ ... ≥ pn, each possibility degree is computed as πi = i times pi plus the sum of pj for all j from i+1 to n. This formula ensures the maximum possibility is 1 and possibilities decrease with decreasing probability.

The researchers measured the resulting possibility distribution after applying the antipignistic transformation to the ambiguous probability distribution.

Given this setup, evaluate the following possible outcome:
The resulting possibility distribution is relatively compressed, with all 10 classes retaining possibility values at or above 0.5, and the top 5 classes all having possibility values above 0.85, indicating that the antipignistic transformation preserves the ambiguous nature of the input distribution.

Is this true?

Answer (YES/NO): YES